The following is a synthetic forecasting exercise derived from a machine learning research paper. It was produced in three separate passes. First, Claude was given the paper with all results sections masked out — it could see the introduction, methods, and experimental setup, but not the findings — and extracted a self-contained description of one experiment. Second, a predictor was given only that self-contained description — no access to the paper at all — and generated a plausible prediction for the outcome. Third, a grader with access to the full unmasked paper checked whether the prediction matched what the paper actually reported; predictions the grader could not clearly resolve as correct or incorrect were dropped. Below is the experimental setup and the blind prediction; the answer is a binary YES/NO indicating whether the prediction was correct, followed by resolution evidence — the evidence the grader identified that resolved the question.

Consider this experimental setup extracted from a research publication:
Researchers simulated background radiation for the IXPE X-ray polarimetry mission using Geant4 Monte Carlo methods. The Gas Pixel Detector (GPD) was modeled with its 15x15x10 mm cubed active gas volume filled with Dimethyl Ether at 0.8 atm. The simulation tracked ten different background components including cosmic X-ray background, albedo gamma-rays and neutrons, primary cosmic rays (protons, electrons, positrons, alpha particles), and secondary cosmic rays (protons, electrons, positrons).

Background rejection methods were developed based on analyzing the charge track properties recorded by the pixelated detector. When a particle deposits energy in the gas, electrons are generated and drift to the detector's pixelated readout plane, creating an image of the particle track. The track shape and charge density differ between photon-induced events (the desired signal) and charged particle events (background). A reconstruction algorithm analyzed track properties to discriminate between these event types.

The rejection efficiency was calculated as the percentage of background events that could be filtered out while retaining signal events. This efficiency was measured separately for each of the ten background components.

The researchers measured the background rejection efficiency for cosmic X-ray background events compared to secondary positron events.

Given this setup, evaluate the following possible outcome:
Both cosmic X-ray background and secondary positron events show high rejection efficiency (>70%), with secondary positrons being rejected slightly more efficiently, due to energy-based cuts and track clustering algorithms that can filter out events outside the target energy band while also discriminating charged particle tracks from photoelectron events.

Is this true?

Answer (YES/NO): NO